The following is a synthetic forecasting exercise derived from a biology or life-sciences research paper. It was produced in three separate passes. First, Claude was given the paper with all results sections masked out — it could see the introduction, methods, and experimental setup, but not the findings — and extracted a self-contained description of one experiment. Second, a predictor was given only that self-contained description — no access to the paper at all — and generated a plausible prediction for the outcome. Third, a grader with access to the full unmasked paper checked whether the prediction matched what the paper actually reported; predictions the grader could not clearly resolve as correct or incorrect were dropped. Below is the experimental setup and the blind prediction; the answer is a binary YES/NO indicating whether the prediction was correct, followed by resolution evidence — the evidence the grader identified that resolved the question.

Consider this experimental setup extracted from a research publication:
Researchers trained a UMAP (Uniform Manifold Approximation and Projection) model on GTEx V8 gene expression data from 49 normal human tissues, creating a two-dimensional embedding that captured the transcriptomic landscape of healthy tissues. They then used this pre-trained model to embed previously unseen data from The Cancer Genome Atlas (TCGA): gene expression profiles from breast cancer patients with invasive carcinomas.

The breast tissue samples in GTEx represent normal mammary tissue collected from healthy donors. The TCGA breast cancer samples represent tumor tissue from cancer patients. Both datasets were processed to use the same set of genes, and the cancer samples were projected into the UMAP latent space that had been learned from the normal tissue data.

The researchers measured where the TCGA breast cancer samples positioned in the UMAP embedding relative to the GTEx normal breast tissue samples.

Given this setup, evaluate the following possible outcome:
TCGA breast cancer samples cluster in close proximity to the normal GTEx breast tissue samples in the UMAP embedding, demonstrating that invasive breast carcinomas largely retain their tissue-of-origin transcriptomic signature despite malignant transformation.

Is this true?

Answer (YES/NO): NO